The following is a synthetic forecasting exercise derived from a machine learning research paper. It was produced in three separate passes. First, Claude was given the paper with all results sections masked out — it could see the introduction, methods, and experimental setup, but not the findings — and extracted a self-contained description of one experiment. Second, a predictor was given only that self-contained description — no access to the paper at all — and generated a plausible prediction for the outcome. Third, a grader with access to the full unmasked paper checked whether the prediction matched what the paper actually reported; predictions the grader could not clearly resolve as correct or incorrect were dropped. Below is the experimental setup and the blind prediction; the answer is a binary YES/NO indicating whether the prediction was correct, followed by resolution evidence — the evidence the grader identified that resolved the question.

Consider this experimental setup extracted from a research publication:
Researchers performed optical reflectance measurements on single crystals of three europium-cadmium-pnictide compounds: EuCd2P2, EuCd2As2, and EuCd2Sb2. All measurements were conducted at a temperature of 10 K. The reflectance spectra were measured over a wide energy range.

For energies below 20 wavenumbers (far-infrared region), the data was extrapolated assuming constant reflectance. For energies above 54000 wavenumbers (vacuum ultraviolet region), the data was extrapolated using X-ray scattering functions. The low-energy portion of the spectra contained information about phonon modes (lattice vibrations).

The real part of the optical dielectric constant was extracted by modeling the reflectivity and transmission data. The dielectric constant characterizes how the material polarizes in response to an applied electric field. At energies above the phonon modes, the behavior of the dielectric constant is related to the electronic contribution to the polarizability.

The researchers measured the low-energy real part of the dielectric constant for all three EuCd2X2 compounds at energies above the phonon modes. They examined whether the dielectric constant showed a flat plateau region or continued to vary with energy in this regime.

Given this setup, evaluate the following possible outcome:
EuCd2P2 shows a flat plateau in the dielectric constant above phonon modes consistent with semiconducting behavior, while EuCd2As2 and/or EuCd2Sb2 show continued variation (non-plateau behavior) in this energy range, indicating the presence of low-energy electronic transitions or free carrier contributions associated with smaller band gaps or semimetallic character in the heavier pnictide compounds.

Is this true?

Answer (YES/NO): NO